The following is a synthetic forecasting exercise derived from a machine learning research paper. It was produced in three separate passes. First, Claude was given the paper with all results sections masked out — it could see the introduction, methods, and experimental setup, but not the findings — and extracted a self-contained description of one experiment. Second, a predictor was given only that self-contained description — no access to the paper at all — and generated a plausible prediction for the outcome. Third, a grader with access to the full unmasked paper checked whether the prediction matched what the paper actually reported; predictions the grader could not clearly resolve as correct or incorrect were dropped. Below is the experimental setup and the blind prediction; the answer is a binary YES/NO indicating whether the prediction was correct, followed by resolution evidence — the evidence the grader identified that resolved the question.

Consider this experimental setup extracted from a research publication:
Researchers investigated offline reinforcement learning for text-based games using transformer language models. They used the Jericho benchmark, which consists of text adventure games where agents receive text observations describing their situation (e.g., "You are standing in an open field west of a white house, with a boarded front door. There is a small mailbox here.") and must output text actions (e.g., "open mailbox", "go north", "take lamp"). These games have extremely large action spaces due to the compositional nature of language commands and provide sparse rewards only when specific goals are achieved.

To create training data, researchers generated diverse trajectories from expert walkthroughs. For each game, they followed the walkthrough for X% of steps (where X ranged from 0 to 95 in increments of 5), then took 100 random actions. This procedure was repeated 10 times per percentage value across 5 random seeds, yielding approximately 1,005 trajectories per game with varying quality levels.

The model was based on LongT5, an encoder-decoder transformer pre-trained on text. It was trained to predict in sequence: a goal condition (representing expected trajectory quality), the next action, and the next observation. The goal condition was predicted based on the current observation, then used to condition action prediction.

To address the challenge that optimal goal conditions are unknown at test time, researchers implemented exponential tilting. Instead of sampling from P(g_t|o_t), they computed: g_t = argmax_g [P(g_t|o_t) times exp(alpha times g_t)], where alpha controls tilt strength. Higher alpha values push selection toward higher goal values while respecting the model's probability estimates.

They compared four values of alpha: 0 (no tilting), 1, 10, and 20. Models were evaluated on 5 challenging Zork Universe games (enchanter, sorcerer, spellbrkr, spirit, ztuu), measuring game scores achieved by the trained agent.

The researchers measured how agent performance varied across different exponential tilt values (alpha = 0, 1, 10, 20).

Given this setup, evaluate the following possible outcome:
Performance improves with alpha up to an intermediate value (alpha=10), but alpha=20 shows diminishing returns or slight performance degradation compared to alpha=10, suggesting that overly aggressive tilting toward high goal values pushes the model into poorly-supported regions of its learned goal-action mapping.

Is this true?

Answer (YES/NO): NO